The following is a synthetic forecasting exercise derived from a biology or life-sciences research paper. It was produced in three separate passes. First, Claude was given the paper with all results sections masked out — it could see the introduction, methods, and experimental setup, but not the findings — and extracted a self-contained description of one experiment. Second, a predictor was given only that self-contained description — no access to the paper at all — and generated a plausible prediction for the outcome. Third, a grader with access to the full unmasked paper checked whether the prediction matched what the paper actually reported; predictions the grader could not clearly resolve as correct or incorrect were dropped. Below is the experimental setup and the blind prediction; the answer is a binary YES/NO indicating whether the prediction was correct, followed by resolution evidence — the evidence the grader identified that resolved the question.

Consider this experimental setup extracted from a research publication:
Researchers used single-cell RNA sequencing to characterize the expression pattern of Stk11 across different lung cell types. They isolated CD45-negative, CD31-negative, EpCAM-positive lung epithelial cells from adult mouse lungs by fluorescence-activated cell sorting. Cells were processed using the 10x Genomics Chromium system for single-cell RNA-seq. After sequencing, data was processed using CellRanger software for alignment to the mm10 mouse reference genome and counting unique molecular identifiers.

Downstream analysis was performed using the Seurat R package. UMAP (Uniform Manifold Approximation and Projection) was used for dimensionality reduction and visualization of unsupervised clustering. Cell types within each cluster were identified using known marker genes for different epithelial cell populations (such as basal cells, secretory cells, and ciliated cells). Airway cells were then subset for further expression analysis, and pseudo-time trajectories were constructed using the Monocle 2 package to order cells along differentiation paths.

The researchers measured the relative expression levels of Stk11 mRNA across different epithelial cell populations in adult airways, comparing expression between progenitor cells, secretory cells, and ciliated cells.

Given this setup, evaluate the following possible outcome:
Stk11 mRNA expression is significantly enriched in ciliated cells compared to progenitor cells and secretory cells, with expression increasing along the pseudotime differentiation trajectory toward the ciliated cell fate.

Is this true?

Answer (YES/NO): YES